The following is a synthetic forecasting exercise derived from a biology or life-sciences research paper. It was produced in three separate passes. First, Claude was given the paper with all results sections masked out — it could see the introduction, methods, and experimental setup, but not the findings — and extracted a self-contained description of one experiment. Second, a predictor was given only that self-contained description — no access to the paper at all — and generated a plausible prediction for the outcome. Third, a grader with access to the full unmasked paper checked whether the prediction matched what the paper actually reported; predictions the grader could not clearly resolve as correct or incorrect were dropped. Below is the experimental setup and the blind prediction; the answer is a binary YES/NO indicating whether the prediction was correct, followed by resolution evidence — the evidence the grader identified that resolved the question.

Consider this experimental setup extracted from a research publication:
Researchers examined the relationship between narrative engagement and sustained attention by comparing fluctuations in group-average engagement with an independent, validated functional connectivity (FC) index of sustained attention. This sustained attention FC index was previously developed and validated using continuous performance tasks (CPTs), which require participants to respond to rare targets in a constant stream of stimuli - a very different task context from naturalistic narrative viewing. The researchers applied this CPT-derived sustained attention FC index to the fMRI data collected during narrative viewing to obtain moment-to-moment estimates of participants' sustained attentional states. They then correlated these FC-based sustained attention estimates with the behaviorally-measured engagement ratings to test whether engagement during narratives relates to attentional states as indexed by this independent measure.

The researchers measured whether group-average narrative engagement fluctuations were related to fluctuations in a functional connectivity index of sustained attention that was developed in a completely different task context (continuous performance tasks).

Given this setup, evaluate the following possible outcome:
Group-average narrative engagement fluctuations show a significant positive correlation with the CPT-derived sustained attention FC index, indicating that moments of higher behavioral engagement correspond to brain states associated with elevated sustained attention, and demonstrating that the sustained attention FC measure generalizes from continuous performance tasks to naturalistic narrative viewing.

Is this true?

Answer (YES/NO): NO